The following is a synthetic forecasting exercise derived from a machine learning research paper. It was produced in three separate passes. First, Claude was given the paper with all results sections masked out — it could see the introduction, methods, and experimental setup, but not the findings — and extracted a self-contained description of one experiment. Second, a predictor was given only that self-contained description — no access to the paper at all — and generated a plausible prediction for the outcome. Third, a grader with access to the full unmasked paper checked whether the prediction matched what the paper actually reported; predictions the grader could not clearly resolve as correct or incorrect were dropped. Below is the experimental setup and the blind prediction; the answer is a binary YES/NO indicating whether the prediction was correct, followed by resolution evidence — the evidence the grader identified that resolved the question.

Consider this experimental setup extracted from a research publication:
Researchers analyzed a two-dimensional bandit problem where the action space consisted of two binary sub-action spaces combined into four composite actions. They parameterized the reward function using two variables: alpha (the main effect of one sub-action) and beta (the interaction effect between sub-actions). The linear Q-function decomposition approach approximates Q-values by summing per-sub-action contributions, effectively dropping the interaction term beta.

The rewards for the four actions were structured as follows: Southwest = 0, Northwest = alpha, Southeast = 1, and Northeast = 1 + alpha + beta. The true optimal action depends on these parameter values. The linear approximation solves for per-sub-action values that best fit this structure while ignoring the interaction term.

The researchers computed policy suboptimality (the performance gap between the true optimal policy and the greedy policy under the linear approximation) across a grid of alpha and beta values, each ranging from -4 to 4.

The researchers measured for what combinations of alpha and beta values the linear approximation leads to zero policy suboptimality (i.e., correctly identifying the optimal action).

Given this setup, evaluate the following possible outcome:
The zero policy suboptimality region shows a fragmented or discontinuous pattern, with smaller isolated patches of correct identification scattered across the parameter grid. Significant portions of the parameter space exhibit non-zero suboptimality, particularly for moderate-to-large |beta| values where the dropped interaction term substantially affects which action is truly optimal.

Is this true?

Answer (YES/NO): NO